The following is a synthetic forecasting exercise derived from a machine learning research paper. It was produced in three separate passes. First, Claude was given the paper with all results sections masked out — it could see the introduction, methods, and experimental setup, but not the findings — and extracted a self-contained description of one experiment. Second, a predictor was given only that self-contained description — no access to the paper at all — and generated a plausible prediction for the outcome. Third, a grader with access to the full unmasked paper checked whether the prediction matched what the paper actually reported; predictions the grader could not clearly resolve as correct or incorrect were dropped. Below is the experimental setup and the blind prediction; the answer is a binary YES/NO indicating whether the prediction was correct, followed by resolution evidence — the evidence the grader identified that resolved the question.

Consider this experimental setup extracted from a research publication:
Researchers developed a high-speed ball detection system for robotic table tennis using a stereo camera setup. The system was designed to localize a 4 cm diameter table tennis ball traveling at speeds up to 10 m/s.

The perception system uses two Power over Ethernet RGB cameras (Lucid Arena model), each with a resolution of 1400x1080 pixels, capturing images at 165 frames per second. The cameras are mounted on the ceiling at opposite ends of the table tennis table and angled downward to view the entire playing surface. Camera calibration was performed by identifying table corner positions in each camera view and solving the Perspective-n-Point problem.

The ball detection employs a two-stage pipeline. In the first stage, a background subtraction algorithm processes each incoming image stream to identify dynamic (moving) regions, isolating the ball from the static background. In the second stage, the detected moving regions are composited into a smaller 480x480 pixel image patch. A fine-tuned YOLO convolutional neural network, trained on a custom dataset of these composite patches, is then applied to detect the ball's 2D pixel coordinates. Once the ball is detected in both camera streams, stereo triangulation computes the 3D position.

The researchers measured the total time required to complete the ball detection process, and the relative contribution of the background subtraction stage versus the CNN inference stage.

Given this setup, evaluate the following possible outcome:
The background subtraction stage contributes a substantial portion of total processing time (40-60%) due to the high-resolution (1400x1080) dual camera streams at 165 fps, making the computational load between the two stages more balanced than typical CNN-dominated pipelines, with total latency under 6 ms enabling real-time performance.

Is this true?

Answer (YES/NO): NO